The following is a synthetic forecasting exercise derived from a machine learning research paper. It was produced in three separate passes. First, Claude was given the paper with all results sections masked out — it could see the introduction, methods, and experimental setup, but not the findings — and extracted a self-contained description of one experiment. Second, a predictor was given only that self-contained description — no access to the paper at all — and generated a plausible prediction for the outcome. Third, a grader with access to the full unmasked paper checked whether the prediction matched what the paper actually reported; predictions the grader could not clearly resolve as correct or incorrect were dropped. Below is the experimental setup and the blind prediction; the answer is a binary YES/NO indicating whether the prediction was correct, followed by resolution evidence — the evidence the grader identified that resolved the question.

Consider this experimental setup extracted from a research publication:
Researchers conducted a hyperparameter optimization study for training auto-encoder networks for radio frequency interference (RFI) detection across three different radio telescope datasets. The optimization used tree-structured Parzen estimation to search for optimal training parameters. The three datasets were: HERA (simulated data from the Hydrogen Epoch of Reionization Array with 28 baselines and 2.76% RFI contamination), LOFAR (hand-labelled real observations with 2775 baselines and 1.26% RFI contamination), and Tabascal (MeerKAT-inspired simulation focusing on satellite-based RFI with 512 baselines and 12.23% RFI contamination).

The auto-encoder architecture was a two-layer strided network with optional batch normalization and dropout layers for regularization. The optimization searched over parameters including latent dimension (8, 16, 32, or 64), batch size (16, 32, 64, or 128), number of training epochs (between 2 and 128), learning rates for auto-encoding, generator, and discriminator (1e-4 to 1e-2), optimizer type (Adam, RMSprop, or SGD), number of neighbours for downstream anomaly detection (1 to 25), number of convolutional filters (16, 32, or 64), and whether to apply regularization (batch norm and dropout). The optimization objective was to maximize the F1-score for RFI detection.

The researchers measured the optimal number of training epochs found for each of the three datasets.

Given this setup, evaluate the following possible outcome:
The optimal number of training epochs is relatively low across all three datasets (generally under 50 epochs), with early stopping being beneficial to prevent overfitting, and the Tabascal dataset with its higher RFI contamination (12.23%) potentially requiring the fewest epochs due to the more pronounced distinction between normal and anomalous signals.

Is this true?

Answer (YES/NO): NO